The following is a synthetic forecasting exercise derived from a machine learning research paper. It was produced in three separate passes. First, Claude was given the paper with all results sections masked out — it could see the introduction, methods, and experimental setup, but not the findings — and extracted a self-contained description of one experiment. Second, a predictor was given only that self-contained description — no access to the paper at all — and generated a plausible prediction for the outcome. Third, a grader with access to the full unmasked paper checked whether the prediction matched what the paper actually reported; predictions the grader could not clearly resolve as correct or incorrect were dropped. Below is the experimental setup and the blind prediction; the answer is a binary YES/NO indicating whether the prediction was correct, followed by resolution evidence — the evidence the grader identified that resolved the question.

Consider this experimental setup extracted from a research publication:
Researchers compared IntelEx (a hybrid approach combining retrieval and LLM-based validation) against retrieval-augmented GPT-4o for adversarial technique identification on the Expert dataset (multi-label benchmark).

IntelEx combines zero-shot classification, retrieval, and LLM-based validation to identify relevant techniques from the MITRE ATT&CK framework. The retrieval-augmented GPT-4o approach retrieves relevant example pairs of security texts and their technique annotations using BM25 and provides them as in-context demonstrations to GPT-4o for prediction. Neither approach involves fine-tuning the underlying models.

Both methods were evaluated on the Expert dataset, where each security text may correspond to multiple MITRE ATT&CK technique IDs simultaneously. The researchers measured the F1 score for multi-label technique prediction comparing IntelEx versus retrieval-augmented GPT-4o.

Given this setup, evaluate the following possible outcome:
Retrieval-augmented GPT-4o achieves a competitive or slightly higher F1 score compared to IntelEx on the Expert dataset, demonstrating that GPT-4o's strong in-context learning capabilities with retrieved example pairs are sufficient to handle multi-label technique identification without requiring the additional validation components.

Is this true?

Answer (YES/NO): YES